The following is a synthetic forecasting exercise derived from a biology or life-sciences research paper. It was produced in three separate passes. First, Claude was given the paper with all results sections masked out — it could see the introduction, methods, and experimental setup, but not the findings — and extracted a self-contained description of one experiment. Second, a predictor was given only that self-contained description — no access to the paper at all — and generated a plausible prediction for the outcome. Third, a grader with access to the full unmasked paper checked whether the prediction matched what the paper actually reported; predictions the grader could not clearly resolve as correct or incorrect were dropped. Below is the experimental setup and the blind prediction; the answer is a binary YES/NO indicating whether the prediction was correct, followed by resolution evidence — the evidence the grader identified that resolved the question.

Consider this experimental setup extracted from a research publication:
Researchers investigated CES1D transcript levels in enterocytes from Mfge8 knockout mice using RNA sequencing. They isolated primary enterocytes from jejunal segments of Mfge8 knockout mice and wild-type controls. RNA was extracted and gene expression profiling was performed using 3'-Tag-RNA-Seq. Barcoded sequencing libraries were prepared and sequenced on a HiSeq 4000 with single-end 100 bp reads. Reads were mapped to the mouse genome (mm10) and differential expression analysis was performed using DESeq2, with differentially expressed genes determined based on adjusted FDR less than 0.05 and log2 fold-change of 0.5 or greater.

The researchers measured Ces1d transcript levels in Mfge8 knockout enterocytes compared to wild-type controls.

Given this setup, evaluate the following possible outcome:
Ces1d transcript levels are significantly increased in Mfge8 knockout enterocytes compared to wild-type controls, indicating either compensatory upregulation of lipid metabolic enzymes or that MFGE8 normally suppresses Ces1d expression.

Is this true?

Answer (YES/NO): NO